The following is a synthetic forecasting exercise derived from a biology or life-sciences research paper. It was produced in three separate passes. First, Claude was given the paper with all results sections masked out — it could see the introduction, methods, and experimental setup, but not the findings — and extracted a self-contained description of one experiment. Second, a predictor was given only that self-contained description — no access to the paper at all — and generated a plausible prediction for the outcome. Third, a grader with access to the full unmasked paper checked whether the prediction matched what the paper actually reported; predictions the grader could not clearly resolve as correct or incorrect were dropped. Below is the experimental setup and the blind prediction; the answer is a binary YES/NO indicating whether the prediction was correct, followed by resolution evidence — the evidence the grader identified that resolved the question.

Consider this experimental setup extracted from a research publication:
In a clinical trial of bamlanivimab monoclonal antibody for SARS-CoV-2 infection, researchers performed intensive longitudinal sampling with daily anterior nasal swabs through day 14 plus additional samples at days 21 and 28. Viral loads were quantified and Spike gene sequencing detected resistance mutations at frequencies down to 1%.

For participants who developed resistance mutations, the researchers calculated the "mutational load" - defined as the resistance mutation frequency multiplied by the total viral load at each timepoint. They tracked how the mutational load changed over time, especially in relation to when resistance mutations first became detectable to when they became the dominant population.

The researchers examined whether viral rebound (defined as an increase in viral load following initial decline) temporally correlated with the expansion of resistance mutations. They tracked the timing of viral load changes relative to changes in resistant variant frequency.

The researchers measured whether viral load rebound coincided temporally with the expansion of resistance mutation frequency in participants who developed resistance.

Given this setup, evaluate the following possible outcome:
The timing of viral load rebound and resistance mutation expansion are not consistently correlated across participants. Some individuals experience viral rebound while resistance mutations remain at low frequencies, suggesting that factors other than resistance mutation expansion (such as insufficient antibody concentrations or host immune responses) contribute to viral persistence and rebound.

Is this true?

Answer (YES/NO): NO